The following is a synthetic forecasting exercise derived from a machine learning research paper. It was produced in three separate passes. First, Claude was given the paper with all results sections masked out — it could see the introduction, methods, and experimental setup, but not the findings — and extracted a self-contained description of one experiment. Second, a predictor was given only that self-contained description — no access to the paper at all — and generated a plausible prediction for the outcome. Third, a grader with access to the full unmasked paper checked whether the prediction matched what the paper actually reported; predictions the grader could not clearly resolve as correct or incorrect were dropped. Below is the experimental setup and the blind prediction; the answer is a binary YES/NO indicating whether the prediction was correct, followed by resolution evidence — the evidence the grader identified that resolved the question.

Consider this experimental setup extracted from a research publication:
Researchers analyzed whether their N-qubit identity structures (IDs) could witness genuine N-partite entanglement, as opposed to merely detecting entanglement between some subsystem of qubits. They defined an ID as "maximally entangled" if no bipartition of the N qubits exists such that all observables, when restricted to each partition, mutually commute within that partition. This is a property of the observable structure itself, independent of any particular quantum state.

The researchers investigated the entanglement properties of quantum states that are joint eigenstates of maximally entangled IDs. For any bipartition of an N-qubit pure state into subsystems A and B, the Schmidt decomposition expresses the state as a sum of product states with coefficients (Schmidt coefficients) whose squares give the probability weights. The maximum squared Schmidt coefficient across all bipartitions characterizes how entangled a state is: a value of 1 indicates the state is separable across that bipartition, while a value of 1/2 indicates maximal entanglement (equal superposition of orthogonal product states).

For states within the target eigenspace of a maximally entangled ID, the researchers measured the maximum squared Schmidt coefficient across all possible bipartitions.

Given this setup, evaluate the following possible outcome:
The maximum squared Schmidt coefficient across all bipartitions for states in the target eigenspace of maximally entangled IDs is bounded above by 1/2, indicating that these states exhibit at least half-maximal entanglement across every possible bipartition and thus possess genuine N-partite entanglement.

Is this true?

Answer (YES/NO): NO